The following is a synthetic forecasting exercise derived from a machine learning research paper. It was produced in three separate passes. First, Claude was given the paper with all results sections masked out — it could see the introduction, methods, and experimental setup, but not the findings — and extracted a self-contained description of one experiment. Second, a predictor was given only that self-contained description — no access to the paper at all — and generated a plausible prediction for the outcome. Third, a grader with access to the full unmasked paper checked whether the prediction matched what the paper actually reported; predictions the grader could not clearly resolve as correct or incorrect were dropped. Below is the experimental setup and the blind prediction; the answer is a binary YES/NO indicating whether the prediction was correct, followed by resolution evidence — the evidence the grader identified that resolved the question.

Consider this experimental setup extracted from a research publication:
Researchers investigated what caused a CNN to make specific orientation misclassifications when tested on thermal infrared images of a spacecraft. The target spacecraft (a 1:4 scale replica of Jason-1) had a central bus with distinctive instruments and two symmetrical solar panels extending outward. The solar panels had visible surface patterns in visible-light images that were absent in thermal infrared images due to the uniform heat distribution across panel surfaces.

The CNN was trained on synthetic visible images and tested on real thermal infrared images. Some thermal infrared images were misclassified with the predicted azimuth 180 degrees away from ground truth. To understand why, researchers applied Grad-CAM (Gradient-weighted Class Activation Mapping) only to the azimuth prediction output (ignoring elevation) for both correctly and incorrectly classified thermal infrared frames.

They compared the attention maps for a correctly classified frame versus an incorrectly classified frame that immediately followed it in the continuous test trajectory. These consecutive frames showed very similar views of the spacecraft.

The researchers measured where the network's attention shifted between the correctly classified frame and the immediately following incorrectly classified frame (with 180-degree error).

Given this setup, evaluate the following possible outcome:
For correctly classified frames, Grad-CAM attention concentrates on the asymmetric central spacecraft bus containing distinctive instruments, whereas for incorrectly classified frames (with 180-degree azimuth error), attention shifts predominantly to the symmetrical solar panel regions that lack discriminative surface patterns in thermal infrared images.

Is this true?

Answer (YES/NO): YES